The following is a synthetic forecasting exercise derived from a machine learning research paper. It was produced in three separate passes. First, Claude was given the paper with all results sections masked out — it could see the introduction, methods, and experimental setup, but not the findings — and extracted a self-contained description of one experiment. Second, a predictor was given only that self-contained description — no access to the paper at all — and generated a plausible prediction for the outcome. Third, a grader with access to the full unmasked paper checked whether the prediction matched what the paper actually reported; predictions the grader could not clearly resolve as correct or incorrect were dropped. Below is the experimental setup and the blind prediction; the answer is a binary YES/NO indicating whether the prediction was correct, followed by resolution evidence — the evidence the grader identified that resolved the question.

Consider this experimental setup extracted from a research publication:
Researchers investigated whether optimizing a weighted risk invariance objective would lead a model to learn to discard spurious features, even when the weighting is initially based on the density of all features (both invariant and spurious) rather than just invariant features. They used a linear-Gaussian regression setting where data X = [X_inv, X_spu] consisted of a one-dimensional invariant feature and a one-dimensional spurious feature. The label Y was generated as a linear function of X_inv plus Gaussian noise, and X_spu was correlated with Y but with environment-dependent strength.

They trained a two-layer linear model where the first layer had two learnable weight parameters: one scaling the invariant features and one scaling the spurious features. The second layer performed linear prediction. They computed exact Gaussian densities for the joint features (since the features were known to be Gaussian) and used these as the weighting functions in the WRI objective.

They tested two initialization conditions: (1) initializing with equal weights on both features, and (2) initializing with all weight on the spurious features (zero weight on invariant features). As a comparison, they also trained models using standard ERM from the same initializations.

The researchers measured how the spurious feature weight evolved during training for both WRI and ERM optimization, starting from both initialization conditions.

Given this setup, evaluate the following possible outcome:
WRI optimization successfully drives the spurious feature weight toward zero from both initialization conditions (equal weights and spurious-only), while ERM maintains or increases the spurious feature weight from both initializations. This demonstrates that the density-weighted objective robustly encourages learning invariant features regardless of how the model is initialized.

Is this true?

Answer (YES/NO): YES